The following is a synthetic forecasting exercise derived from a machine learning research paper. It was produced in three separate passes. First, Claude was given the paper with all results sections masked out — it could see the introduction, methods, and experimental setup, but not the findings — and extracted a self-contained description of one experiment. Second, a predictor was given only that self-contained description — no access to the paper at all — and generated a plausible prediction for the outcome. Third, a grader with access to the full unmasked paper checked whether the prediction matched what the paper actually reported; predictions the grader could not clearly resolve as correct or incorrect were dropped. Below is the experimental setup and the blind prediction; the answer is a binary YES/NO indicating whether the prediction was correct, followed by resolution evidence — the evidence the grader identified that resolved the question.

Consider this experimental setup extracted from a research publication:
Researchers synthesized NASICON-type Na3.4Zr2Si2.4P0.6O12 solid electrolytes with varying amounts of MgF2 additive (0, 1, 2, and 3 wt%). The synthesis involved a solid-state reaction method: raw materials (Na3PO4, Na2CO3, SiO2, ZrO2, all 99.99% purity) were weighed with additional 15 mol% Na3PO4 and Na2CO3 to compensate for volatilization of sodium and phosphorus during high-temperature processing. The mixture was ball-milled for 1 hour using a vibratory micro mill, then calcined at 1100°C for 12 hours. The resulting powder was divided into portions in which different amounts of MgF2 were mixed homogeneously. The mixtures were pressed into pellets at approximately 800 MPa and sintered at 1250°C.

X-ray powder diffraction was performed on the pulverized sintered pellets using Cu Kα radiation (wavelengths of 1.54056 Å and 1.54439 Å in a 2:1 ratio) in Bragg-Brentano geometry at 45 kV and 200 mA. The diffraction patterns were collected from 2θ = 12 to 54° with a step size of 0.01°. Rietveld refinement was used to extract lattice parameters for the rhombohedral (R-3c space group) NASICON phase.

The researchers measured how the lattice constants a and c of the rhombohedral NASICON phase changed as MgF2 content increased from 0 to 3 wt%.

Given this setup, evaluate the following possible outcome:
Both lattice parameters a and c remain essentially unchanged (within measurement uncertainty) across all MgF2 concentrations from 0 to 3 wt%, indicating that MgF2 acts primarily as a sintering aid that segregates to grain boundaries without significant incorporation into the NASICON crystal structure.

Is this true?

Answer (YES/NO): NO